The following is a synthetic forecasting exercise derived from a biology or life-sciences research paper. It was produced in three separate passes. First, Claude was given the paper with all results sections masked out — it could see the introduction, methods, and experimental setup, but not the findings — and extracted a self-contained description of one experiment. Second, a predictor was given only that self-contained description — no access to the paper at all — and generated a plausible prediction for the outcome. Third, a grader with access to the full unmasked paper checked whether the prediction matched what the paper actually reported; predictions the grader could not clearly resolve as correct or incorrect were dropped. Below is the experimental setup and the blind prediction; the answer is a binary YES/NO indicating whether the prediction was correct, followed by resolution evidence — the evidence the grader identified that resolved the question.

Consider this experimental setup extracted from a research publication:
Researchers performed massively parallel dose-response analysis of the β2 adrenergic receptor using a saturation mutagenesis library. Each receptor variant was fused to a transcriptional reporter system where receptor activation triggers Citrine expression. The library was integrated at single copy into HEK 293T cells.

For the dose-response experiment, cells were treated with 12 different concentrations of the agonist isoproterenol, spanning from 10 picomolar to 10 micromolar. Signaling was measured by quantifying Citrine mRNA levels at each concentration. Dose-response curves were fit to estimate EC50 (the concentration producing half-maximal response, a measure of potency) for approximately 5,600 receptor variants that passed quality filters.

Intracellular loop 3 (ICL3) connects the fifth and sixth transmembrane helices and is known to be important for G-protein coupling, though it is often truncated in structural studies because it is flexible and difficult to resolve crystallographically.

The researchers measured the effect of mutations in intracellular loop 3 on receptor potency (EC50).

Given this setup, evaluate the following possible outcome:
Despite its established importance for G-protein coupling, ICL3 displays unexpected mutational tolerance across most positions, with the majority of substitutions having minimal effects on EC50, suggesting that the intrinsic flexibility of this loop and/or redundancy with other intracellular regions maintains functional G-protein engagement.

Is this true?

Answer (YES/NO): NO